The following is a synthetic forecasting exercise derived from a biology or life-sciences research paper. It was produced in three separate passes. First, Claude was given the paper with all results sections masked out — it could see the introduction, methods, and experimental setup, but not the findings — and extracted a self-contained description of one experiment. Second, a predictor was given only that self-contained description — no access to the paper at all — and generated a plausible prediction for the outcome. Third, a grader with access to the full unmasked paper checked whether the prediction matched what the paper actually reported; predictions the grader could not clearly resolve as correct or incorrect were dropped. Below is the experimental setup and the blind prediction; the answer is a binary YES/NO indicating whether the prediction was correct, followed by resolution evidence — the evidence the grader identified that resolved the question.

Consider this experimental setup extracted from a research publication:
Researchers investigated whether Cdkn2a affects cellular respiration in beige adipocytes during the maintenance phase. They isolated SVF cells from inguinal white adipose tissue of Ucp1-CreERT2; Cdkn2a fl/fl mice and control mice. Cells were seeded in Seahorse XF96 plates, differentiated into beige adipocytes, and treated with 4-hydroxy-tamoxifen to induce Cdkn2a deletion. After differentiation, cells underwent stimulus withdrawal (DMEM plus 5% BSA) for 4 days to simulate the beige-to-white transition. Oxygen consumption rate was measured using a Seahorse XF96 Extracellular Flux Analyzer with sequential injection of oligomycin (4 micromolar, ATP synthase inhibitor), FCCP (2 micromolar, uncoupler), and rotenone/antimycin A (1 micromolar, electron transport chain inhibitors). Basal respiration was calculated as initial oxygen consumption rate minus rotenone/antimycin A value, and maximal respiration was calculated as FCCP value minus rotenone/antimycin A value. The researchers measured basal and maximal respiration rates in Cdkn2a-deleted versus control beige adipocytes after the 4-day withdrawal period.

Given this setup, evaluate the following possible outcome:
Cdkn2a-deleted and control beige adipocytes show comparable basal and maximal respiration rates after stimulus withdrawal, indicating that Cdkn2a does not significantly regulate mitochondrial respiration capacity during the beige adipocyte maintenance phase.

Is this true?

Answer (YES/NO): NO